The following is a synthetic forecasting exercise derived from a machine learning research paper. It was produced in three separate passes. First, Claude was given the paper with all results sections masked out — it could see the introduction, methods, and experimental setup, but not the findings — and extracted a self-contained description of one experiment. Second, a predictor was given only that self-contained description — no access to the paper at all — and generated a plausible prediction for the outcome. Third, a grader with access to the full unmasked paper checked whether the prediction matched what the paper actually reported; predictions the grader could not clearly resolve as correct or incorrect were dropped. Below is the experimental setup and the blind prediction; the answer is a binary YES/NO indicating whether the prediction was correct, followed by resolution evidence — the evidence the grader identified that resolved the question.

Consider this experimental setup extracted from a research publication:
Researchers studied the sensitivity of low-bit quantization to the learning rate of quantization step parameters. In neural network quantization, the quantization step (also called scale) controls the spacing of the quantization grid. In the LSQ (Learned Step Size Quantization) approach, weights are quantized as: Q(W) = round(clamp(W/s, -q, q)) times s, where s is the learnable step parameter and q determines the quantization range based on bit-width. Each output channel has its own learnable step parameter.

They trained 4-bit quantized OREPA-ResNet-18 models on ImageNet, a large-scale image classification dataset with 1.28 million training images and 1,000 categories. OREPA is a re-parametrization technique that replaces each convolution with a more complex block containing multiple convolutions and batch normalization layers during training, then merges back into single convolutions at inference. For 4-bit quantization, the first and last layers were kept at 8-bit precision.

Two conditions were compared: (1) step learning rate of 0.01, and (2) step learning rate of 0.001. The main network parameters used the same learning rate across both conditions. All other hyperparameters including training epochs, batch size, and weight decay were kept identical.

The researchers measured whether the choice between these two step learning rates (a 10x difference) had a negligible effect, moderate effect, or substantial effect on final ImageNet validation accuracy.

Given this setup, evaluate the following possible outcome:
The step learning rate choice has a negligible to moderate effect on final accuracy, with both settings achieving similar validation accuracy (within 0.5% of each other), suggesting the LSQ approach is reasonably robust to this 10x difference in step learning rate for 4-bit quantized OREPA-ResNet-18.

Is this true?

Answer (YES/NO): NO